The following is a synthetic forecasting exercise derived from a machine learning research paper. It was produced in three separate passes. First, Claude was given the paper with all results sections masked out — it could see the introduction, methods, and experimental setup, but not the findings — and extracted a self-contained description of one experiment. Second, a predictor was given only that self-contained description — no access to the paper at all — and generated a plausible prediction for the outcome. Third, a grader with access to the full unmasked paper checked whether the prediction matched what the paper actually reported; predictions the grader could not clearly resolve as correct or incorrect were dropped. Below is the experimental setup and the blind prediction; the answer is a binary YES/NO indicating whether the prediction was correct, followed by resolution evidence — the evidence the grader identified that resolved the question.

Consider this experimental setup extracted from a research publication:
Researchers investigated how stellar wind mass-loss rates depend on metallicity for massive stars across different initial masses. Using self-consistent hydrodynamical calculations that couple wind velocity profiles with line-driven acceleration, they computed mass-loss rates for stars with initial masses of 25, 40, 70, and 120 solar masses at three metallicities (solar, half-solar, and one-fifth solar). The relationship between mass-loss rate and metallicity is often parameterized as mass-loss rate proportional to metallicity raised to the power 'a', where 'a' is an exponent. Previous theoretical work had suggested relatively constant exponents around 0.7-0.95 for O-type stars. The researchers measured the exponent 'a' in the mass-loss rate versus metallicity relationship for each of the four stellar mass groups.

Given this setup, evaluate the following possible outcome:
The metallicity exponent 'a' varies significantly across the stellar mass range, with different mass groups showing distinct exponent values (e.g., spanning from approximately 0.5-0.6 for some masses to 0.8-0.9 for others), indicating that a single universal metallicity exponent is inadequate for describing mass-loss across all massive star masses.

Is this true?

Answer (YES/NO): YES